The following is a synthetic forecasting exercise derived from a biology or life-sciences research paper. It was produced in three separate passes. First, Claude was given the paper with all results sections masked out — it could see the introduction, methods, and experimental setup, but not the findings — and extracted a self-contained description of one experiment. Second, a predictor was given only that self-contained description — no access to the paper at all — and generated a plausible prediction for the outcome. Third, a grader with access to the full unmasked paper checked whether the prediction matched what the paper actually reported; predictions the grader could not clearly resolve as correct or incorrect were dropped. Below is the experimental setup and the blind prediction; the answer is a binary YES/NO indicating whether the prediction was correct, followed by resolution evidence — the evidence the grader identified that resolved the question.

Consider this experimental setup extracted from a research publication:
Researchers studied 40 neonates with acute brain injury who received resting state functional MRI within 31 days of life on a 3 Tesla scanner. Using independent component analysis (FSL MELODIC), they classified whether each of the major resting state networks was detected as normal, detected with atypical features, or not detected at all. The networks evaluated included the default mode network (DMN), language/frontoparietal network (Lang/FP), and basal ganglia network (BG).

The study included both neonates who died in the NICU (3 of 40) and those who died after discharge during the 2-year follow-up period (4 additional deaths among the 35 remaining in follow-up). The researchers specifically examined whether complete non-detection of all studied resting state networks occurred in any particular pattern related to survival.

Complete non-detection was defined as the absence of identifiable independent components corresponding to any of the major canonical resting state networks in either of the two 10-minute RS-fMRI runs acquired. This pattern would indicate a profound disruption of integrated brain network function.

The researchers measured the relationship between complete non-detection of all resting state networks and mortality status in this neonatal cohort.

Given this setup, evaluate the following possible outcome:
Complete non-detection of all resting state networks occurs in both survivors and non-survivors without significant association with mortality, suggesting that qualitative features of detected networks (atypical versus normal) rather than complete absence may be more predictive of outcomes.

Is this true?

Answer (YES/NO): NO